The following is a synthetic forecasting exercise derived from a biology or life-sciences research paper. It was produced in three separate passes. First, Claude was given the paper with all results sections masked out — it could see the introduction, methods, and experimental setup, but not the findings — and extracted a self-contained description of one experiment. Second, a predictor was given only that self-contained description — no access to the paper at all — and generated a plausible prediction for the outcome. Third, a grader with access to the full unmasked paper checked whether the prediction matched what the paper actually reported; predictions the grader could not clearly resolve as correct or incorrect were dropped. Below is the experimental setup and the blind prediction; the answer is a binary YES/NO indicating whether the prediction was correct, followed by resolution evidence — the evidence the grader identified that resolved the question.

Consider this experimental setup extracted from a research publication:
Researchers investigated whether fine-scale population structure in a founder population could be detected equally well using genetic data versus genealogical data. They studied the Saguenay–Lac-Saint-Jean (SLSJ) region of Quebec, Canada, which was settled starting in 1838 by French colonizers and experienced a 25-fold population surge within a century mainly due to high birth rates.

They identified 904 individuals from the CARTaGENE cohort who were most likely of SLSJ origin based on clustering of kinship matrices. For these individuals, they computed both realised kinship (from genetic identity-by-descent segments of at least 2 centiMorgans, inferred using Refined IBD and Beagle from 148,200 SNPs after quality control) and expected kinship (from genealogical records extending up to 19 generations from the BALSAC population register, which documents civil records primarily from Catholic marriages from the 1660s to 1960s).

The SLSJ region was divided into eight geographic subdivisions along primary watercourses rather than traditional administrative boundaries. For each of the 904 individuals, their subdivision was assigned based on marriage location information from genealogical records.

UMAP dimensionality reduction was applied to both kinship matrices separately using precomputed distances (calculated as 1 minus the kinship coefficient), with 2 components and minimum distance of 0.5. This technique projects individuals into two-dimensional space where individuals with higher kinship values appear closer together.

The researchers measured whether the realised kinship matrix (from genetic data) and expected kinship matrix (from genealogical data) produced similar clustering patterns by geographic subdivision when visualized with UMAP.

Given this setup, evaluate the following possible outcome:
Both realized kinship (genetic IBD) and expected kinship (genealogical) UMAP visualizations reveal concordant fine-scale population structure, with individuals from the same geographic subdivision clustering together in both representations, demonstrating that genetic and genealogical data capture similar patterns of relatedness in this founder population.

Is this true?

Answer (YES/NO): YES